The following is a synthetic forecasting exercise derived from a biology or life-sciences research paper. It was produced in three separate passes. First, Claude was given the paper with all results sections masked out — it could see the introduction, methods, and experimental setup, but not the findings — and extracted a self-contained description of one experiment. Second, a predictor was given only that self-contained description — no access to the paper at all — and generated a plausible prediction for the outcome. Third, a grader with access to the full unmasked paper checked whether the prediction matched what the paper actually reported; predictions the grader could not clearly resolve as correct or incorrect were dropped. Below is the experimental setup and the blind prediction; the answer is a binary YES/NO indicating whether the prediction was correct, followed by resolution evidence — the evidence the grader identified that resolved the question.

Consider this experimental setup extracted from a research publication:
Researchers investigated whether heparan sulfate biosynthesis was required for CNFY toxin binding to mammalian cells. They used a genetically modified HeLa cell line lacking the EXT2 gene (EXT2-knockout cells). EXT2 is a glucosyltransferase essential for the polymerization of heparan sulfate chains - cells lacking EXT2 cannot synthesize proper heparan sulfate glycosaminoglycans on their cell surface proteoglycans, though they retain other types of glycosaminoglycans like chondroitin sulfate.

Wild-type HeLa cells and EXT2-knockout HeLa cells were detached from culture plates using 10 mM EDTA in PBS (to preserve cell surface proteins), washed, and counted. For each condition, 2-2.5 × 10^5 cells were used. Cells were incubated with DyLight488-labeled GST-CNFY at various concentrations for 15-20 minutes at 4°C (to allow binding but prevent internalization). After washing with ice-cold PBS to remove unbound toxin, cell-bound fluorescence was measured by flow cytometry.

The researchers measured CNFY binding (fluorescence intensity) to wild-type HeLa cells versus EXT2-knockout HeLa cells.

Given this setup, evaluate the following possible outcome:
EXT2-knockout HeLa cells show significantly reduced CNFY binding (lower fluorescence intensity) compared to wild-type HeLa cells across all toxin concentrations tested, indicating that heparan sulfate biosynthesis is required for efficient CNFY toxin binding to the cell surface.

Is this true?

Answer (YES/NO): YES